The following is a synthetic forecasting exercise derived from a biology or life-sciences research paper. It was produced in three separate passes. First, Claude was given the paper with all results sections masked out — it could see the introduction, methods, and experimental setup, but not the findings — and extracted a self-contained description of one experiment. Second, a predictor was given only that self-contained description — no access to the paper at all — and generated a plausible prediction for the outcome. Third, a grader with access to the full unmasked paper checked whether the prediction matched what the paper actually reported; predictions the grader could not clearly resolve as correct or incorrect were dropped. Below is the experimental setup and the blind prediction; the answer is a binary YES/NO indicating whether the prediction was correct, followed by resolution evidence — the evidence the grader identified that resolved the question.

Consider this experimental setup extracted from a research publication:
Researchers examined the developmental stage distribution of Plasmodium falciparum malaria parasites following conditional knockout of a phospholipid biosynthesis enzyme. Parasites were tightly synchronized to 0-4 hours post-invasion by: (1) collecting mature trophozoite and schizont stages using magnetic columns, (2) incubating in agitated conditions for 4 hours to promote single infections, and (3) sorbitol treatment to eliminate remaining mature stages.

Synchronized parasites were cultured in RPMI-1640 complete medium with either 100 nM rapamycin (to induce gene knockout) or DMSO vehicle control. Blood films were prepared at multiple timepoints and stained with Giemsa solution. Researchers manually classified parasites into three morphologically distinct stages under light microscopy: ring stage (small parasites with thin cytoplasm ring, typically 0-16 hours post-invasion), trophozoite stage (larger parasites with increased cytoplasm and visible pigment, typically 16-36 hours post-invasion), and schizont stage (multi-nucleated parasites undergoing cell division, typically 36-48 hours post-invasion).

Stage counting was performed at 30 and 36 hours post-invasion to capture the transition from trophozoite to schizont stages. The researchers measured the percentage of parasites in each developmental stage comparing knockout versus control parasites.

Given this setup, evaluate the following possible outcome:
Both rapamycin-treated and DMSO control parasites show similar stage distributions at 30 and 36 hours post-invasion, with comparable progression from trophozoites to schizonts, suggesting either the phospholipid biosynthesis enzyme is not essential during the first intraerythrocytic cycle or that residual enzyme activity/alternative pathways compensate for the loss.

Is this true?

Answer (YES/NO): NO